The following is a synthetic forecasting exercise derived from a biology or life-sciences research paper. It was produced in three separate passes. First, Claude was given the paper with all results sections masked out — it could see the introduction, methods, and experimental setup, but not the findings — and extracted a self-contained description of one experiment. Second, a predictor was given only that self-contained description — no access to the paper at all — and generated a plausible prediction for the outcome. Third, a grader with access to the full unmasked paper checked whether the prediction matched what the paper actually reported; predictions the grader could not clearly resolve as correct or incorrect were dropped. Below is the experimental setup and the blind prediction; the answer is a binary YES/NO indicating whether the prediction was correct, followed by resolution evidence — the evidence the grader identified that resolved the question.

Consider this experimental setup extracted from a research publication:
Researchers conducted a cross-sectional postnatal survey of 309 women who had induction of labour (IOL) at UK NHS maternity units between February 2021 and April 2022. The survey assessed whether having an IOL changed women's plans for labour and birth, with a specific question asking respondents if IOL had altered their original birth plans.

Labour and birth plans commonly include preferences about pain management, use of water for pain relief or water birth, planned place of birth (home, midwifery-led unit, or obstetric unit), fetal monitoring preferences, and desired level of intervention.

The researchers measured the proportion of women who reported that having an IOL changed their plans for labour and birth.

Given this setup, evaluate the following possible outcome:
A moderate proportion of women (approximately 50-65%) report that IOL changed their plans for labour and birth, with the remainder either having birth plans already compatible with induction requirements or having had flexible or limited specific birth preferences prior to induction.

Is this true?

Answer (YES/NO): NO